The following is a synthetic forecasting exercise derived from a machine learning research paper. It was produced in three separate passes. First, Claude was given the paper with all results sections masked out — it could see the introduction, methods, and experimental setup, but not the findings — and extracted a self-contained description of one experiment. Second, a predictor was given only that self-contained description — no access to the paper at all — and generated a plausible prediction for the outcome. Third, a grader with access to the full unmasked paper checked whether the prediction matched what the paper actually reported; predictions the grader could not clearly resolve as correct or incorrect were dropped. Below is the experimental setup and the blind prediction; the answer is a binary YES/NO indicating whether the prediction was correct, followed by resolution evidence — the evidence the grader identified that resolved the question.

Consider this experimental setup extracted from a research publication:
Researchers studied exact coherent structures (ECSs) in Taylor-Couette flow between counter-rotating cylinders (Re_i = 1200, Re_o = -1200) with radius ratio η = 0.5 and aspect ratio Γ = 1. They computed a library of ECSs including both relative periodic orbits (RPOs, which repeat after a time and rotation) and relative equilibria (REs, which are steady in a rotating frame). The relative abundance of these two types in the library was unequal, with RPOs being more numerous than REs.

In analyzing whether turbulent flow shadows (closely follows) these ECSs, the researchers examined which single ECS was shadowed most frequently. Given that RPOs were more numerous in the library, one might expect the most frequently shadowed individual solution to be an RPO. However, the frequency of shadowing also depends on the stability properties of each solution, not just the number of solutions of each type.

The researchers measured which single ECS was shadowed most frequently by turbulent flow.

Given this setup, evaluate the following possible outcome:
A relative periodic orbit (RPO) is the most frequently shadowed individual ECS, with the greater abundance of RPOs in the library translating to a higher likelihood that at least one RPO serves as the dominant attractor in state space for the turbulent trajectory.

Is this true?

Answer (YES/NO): NO